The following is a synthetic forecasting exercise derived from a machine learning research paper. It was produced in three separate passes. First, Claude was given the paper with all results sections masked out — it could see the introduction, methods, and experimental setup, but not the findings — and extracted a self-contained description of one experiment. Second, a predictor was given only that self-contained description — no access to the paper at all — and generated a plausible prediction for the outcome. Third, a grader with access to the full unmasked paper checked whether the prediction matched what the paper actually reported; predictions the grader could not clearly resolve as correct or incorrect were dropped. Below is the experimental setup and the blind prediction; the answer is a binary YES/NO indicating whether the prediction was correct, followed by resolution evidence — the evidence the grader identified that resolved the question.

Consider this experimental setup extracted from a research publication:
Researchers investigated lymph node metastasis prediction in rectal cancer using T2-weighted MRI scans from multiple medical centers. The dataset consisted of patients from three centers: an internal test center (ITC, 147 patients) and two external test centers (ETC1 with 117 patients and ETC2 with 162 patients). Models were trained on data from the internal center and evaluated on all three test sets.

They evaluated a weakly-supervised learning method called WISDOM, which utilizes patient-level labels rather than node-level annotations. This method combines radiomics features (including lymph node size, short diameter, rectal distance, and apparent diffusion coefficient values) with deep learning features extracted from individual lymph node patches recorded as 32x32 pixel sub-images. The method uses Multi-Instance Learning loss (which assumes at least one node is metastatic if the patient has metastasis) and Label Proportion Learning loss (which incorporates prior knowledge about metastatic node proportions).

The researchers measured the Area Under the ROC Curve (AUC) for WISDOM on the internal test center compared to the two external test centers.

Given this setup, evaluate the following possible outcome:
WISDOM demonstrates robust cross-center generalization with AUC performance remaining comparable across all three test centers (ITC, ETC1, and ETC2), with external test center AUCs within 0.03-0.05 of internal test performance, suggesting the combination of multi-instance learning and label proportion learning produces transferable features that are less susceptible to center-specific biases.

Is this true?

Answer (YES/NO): YES